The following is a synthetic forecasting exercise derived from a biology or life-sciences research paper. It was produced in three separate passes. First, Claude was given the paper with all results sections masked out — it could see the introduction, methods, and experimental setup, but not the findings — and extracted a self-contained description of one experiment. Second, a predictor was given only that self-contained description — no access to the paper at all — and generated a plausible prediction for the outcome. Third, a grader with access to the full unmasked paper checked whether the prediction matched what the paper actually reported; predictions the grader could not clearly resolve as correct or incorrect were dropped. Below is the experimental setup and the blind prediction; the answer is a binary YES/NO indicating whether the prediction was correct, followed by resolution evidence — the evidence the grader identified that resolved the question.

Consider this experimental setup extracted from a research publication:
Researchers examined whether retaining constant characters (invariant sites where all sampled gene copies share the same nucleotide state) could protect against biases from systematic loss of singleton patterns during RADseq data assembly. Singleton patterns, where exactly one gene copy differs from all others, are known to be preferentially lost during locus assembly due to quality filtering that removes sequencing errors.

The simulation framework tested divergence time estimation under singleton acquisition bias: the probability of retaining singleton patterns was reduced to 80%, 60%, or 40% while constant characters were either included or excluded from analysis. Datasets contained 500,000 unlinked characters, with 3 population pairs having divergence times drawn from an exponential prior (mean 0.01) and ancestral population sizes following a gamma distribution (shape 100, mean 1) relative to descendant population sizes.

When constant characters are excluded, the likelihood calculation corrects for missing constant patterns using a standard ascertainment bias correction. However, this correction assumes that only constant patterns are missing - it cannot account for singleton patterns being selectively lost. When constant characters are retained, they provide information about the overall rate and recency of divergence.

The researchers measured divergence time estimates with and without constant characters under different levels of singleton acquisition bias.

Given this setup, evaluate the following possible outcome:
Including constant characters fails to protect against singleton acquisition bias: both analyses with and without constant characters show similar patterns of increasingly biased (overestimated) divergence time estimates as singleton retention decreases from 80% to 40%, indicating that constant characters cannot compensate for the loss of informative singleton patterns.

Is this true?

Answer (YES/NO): NO